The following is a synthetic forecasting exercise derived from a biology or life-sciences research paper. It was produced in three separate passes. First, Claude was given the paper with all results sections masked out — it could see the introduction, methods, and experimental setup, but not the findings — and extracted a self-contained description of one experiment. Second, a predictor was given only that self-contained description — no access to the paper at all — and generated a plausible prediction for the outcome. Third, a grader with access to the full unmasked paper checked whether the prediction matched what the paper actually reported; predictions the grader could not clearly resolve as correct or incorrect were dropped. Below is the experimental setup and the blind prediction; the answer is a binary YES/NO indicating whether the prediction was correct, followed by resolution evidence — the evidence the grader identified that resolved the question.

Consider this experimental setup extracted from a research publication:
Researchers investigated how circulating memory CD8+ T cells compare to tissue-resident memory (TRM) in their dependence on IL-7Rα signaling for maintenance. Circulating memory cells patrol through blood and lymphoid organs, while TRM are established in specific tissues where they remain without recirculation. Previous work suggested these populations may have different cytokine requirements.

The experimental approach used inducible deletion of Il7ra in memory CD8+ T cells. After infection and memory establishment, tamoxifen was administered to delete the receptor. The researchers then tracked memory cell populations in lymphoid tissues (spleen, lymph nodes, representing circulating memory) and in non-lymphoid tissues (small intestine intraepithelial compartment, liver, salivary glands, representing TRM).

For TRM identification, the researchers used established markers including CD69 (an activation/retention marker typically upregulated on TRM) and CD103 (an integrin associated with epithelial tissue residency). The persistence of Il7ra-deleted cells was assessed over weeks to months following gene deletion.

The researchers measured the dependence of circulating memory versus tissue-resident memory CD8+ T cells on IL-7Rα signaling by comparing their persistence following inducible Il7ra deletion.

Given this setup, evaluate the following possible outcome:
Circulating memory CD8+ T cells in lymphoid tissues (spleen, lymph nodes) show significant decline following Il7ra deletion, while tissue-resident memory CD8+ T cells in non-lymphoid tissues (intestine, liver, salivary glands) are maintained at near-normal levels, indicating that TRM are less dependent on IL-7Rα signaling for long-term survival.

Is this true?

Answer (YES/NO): NO